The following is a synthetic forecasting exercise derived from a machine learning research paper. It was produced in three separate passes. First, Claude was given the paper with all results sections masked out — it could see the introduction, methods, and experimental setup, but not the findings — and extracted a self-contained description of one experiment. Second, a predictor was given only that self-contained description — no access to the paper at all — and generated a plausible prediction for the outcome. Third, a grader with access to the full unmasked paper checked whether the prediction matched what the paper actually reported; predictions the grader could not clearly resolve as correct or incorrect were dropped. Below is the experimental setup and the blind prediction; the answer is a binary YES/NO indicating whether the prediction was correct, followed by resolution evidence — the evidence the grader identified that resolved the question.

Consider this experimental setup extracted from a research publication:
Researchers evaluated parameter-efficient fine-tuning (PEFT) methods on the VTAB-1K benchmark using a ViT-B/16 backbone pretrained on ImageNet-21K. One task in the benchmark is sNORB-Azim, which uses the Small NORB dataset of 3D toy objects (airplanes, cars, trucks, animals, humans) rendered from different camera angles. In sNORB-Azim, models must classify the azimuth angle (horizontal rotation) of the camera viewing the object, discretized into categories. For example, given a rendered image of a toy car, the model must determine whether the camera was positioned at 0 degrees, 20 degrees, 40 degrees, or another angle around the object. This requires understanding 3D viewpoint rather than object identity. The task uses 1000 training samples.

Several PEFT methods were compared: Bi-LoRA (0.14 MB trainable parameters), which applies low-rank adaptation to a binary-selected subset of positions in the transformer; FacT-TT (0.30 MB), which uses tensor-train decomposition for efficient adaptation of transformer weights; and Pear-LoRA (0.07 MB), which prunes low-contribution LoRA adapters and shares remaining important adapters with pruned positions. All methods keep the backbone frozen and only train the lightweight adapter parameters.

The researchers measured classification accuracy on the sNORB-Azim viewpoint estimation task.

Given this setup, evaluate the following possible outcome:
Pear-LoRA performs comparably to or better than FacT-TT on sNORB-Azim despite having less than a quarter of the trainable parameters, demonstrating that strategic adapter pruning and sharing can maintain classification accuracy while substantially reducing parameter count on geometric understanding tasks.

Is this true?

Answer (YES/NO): YES